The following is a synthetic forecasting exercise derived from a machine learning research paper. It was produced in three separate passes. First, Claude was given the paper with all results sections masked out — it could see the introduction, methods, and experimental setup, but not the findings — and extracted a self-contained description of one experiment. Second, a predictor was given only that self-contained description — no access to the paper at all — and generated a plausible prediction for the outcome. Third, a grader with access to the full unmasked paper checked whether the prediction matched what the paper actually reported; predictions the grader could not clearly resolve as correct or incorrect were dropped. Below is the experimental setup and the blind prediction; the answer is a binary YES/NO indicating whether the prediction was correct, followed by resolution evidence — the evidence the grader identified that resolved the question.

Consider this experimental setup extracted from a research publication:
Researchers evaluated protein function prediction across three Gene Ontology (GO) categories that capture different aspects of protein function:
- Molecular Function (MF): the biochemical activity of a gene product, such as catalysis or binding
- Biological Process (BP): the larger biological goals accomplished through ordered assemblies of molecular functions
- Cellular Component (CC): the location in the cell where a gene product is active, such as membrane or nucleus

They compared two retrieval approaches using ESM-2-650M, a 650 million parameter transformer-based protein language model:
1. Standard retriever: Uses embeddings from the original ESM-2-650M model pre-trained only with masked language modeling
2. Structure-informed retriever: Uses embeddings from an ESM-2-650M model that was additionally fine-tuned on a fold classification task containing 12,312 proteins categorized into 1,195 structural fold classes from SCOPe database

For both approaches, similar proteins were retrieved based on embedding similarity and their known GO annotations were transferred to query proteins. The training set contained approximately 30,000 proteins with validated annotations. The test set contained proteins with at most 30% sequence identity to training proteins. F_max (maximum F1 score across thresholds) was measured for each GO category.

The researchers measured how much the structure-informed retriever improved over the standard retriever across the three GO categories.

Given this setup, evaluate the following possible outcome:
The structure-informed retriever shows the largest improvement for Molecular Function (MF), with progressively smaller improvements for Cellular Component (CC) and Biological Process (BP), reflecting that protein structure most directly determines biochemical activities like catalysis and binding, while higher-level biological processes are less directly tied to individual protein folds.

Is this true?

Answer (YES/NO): NO